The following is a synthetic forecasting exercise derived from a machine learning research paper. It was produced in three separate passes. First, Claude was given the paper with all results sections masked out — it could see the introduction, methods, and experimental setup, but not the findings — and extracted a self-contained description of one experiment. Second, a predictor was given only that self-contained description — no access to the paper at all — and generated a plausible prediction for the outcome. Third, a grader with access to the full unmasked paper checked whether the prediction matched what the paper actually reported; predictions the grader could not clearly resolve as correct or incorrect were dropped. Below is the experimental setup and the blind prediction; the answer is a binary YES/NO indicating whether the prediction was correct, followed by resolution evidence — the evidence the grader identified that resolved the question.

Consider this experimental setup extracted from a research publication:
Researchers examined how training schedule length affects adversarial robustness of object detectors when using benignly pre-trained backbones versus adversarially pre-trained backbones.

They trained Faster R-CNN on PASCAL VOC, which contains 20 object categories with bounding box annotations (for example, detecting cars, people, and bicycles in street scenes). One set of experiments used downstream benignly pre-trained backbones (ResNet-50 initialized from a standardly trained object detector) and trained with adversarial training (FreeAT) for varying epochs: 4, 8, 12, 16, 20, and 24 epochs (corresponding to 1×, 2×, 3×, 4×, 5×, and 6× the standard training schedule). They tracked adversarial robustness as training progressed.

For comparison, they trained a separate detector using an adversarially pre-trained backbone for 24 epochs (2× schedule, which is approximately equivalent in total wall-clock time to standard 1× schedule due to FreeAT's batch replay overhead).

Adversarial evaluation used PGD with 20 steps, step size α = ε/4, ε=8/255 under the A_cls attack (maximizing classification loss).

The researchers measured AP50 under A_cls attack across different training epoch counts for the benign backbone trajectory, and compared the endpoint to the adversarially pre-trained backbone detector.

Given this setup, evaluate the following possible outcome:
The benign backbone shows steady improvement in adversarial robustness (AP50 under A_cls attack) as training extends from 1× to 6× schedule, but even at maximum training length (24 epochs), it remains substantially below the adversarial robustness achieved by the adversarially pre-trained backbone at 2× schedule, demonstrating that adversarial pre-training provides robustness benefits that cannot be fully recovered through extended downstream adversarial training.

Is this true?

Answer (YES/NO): YES